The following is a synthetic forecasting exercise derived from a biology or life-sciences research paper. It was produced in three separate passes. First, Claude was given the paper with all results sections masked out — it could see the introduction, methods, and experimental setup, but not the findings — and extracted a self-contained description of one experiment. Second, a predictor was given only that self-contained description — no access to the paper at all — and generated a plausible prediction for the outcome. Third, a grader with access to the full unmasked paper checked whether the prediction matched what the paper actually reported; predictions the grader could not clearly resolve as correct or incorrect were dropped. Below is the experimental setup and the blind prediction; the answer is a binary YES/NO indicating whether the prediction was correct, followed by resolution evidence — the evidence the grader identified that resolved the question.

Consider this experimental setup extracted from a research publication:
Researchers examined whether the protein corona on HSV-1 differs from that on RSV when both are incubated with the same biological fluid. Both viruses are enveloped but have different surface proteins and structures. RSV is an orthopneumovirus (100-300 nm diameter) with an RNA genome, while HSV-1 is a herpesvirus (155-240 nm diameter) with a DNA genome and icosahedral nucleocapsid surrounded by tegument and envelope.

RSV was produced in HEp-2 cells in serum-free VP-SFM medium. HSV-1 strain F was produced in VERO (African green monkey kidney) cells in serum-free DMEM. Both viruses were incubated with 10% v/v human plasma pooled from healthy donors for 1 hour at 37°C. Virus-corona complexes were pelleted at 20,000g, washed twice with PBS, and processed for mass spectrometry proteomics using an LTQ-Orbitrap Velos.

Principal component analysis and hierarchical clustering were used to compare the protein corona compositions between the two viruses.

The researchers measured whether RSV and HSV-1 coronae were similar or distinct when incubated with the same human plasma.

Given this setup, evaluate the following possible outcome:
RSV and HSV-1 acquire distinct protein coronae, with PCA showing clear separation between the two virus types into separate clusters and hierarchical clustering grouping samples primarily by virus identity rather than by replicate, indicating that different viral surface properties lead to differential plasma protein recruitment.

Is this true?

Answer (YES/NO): YES